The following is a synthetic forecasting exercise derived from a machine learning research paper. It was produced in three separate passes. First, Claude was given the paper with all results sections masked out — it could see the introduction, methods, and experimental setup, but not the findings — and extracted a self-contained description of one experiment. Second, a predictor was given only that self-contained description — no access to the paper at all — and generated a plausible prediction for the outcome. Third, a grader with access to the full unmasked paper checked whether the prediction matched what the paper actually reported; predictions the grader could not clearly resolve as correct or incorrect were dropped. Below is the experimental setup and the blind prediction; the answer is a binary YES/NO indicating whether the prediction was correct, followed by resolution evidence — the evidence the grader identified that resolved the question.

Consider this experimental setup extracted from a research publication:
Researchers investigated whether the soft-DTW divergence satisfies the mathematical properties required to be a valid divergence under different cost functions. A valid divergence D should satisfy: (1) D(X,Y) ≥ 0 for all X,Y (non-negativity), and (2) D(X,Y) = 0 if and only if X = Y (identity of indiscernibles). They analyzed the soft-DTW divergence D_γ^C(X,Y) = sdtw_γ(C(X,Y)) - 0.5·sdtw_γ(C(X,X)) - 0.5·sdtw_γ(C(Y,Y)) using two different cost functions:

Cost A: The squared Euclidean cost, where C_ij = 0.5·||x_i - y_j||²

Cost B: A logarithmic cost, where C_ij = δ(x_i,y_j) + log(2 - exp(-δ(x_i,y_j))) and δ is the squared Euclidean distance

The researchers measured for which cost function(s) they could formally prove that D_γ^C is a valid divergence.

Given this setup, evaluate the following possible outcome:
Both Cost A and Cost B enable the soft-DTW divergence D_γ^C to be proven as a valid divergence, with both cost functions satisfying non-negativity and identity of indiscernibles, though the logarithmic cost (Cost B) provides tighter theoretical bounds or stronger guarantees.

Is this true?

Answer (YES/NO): NO